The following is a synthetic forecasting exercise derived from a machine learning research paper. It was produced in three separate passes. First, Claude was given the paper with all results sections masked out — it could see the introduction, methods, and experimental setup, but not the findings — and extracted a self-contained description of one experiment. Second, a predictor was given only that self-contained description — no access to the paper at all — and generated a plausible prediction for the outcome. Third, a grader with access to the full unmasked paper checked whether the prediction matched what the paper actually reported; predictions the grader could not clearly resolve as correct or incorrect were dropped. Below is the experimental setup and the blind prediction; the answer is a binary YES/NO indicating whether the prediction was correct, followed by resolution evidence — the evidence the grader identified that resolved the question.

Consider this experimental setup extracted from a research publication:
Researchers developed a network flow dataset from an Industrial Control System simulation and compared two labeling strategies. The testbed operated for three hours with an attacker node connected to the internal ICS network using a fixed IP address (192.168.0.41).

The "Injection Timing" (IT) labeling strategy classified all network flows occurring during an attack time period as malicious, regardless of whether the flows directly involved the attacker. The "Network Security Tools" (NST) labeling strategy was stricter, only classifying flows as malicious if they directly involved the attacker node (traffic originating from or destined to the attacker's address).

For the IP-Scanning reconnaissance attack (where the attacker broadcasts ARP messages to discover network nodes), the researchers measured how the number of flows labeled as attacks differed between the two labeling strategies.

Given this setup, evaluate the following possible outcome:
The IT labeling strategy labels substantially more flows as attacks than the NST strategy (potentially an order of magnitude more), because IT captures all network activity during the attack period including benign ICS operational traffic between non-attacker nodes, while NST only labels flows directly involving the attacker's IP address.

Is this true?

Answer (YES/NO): NO